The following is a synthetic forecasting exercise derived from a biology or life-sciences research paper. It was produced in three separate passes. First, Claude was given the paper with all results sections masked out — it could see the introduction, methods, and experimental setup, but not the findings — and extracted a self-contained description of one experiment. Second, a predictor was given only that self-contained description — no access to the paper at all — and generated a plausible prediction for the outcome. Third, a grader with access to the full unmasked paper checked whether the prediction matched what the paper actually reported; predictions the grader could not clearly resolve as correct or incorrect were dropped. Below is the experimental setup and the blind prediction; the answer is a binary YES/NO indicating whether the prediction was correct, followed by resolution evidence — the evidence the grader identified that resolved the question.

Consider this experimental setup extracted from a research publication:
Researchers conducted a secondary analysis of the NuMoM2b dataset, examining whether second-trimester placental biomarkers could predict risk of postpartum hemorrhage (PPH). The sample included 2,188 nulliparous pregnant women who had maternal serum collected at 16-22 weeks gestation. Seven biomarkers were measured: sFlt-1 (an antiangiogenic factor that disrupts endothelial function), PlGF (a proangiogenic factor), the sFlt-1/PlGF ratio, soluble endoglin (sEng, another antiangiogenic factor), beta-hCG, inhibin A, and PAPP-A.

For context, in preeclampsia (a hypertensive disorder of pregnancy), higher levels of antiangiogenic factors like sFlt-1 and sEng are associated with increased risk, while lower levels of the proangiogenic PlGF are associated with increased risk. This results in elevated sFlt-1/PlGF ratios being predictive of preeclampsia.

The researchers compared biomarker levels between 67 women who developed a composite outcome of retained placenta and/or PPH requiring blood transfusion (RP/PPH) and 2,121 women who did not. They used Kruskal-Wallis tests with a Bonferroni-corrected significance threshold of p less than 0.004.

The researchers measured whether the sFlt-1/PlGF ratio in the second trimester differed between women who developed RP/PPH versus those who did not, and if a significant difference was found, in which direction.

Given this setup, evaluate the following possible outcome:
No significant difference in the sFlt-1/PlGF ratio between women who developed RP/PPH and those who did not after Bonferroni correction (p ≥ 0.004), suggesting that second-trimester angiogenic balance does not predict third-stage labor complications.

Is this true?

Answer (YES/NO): YES